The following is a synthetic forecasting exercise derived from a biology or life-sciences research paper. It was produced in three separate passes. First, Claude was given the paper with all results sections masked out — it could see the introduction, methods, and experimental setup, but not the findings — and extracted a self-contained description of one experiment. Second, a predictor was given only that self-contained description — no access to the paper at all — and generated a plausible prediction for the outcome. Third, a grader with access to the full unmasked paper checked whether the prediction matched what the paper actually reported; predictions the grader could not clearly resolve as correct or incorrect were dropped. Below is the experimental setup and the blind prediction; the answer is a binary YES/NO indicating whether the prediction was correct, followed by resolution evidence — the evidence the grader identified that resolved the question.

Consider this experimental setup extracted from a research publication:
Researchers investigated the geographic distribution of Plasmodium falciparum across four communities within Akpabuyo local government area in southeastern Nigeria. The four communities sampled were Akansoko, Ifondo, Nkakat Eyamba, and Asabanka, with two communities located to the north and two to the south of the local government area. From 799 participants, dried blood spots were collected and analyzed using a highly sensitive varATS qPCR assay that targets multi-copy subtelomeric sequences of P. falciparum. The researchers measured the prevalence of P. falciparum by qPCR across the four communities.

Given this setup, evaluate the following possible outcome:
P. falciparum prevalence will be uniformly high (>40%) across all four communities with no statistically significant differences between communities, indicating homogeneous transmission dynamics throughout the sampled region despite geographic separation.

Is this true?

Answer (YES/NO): NO